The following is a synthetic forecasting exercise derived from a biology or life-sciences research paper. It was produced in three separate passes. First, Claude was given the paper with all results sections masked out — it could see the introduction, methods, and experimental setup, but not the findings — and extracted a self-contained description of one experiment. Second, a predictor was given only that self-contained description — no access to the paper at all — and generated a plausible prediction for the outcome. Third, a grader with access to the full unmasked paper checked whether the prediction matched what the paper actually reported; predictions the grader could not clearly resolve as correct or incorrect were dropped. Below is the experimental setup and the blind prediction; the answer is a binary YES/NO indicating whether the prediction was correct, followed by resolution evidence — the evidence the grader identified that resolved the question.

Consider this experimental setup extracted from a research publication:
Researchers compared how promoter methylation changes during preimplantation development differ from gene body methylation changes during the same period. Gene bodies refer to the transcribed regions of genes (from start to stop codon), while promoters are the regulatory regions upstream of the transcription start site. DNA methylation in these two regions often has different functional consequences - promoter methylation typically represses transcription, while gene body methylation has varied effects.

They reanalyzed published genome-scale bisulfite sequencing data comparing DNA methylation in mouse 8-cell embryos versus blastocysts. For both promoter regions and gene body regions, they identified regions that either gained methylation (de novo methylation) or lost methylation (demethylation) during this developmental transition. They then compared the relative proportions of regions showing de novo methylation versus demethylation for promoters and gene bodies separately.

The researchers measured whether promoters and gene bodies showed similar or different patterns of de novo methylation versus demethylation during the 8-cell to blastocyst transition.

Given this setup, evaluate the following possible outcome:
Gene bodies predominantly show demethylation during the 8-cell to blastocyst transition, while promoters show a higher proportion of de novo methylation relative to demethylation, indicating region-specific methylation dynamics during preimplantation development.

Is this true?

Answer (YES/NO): NO